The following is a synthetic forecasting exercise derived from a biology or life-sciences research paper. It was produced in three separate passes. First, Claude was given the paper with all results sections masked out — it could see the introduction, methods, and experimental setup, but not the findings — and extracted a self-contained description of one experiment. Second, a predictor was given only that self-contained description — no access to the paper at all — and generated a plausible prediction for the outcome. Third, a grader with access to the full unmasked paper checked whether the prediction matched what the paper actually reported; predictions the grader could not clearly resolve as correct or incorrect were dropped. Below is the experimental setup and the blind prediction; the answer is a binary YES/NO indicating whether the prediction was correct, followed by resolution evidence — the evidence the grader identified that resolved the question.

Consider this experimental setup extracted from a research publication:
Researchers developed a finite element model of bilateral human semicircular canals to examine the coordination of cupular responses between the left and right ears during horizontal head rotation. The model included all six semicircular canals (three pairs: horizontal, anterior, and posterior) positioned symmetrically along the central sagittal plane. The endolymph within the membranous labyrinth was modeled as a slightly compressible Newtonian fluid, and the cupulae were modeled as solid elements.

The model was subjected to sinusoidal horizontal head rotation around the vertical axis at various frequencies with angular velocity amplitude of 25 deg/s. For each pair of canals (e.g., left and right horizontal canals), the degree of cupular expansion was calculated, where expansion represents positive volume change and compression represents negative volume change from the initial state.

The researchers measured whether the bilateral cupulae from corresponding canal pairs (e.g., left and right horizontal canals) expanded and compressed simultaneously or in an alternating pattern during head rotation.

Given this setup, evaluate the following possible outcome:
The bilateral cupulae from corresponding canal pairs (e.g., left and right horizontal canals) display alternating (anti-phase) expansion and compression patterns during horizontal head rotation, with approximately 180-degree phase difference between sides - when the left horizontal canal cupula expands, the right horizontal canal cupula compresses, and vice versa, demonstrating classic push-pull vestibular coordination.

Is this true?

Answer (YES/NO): NO